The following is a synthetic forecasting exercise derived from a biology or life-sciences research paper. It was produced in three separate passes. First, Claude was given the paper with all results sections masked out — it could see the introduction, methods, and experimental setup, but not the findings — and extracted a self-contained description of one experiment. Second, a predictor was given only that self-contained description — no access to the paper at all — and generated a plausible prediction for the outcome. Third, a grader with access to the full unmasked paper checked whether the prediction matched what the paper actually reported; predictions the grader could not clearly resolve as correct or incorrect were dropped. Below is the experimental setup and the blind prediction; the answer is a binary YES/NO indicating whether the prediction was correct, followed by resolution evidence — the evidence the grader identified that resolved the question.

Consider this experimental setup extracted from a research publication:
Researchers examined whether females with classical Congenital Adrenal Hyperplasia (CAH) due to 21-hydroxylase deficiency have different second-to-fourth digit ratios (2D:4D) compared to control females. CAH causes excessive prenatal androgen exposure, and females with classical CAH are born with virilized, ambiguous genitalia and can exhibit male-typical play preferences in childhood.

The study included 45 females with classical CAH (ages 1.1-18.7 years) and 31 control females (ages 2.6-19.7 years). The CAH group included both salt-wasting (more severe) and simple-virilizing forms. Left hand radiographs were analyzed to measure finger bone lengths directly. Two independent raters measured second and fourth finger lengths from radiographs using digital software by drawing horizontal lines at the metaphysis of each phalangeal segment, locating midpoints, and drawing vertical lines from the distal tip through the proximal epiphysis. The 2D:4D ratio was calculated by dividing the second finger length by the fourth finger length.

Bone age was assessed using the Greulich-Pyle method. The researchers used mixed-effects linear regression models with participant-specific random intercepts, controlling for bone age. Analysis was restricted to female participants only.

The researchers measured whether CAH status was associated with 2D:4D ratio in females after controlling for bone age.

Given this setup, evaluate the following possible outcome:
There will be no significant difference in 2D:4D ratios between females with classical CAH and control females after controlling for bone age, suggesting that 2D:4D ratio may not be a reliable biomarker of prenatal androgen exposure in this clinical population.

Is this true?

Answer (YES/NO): YES